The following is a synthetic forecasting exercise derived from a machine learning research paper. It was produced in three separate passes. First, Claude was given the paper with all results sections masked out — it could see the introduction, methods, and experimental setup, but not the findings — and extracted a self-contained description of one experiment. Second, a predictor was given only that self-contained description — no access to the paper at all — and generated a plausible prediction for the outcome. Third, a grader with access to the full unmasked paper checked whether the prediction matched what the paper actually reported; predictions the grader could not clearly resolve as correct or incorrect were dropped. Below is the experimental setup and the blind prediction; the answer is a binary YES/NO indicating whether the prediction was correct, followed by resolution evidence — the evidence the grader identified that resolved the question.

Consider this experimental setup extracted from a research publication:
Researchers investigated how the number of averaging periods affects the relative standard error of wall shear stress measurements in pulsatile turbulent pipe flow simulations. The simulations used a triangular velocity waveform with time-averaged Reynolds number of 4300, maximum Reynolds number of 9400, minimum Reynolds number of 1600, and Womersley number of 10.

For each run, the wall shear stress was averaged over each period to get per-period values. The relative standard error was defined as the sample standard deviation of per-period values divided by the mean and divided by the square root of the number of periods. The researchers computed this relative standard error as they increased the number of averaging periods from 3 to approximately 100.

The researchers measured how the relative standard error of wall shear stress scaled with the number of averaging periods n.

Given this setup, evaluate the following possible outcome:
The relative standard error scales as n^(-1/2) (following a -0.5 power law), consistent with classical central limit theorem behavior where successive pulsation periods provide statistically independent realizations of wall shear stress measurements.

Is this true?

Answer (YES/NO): YES